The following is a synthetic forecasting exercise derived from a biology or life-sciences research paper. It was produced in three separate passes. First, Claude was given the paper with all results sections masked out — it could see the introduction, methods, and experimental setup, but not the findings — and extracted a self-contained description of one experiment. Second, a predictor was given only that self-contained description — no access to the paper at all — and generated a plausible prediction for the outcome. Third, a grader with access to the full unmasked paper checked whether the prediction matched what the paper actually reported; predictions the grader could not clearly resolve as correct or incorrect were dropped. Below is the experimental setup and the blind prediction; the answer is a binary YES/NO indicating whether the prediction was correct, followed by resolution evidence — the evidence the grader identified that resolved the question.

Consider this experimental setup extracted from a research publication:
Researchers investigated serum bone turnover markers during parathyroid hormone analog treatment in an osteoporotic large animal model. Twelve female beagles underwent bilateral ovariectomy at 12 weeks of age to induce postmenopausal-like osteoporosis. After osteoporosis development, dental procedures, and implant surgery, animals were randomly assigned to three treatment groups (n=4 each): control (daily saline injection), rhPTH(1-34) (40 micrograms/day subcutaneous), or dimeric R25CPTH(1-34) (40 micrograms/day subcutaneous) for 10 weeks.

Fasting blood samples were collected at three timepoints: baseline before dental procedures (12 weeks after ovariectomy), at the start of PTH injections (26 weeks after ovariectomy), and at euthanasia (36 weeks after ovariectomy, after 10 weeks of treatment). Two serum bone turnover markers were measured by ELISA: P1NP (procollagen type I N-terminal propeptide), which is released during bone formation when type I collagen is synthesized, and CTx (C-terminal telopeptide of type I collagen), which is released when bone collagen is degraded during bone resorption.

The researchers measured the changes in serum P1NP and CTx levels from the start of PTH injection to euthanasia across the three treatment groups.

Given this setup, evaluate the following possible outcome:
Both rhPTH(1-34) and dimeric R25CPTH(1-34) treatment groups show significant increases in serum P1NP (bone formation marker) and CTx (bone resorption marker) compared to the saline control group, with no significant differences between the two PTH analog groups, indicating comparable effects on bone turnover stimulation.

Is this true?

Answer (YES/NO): NO